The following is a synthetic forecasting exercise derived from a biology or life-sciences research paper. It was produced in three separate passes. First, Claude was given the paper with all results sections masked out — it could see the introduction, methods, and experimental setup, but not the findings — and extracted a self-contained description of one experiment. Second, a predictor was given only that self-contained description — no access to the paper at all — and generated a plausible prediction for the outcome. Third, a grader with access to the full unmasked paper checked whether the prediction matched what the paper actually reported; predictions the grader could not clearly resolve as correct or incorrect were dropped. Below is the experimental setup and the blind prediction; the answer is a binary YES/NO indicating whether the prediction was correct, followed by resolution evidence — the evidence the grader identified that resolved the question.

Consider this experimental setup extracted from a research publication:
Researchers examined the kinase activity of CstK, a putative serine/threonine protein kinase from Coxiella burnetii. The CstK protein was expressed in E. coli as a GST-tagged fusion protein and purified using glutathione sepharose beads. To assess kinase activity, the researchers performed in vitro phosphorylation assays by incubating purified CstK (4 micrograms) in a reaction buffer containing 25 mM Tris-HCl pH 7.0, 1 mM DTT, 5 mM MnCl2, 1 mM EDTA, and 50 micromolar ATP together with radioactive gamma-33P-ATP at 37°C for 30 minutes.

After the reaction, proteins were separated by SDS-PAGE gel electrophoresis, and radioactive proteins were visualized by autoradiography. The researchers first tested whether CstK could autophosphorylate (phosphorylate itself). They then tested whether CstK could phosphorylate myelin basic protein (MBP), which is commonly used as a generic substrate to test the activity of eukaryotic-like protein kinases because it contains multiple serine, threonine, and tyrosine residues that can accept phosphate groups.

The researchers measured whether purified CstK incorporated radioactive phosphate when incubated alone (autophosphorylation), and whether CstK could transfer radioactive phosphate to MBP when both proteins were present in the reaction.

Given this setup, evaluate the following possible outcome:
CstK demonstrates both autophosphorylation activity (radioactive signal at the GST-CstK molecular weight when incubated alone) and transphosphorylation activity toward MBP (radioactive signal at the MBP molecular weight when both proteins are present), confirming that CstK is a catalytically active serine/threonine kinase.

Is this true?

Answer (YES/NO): YES